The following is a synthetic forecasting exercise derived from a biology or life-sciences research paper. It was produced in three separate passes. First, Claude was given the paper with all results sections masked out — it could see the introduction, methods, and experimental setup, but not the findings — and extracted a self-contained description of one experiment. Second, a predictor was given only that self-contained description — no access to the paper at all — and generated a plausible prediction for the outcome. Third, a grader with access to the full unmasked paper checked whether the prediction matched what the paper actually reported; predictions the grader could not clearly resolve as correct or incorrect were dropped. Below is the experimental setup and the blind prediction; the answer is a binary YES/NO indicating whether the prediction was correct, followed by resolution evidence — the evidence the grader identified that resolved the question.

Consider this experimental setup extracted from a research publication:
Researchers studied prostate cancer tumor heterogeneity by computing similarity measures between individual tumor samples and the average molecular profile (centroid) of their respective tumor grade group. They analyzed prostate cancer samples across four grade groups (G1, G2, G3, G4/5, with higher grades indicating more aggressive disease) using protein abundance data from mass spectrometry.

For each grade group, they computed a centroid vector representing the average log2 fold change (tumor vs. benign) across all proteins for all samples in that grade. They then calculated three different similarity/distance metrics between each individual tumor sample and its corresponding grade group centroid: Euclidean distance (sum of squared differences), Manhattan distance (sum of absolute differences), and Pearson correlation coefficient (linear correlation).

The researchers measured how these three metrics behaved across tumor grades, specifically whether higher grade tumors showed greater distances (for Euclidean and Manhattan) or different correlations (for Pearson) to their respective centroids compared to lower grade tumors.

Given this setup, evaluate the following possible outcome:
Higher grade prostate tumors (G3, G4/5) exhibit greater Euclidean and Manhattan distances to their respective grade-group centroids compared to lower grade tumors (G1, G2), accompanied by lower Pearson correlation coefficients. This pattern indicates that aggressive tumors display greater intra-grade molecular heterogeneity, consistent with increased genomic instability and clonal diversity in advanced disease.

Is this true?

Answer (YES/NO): NO